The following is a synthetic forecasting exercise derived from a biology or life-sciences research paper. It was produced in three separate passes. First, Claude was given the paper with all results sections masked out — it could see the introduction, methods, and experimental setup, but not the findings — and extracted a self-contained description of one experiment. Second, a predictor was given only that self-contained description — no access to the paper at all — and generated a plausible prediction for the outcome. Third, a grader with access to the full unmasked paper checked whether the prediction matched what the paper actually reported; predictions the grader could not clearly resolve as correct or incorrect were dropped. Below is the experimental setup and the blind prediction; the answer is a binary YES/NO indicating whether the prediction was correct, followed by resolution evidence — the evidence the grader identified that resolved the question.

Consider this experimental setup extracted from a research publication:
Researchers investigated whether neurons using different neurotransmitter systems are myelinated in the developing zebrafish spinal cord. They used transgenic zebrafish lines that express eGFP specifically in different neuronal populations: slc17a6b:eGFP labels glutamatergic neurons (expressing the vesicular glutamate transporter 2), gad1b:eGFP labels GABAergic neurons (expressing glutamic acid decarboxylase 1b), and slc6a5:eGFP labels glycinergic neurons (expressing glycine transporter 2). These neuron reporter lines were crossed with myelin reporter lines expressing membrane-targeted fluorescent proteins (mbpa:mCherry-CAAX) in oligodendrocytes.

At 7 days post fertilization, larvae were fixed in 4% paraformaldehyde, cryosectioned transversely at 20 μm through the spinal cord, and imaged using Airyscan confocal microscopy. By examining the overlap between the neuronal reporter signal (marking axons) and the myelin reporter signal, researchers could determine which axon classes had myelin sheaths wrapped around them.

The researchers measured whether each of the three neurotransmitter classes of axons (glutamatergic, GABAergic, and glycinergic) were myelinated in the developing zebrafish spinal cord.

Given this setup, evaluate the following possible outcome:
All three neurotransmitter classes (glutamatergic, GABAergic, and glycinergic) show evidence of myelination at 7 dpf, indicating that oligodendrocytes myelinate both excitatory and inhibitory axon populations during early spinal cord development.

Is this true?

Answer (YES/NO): YES